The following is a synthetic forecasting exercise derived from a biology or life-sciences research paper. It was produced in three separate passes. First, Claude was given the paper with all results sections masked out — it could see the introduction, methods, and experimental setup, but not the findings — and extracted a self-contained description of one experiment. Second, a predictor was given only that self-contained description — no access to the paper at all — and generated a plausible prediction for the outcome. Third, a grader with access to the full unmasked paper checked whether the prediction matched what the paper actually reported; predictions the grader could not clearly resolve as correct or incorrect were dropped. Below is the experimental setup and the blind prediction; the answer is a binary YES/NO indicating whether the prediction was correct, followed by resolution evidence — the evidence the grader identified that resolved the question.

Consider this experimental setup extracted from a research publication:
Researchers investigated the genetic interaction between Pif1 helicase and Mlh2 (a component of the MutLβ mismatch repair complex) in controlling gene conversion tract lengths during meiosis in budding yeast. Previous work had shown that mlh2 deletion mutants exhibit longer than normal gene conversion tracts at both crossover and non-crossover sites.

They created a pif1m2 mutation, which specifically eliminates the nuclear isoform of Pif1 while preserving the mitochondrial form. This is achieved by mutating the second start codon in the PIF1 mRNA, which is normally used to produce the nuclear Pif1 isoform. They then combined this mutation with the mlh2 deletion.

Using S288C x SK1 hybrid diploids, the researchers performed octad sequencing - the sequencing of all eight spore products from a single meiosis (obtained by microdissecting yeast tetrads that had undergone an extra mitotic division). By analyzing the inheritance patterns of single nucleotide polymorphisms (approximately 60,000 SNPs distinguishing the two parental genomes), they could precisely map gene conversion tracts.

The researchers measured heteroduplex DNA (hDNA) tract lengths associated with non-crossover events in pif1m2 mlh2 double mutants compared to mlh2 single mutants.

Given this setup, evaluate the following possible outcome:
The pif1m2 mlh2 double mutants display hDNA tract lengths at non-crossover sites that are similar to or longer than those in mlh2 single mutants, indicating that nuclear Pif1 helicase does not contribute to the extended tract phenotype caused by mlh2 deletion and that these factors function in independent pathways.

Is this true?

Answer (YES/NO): NO